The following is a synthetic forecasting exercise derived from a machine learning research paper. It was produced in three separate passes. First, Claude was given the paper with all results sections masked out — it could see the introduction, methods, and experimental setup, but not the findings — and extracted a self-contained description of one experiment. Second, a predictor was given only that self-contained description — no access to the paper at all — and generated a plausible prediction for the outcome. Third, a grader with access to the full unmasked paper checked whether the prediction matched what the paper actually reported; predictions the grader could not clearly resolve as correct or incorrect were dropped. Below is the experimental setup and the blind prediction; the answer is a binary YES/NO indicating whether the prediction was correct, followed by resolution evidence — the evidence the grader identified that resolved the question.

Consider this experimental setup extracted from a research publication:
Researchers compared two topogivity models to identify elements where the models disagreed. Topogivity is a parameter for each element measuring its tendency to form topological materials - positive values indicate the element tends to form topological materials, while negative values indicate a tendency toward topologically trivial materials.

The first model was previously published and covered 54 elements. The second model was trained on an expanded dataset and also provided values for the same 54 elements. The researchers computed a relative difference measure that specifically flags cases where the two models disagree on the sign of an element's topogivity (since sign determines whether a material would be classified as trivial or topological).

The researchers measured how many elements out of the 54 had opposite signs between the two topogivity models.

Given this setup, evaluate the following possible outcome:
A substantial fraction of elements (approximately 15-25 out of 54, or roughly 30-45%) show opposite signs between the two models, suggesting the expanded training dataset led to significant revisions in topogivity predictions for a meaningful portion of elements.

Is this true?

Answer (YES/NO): NO